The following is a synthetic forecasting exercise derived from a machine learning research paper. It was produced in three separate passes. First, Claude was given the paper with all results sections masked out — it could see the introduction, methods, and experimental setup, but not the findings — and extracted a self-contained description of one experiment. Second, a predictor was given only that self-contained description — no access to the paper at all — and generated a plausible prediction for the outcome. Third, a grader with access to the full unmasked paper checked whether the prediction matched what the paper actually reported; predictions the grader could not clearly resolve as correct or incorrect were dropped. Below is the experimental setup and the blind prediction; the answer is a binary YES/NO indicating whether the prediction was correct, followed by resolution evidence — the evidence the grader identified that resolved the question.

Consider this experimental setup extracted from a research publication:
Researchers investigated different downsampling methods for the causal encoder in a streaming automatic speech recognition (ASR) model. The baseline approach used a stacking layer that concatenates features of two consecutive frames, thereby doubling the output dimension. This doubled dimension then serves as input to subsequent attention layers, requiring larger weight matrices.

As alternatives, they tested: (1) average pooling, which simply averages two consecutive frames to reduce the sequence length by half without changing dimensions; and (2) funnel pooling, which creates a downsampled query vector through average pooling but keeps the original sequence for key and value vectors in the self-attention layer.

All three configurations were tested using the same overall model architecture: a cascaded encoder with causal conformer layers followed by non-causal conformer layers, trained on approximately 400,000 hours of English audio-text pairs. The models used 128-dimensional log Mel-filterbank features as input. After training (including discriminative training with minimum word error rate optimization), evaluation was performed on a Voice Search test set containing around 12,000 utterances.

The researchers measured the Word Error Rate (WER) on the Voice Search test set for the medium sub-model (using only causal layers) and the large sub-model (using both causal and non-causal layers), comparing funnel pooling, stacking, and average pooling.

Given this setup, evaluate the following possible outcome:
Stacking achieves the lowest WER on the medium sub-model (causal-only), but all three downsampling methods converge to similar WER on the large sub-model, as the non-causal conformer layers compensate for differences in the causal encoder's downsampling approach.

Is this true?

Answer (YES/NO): NO